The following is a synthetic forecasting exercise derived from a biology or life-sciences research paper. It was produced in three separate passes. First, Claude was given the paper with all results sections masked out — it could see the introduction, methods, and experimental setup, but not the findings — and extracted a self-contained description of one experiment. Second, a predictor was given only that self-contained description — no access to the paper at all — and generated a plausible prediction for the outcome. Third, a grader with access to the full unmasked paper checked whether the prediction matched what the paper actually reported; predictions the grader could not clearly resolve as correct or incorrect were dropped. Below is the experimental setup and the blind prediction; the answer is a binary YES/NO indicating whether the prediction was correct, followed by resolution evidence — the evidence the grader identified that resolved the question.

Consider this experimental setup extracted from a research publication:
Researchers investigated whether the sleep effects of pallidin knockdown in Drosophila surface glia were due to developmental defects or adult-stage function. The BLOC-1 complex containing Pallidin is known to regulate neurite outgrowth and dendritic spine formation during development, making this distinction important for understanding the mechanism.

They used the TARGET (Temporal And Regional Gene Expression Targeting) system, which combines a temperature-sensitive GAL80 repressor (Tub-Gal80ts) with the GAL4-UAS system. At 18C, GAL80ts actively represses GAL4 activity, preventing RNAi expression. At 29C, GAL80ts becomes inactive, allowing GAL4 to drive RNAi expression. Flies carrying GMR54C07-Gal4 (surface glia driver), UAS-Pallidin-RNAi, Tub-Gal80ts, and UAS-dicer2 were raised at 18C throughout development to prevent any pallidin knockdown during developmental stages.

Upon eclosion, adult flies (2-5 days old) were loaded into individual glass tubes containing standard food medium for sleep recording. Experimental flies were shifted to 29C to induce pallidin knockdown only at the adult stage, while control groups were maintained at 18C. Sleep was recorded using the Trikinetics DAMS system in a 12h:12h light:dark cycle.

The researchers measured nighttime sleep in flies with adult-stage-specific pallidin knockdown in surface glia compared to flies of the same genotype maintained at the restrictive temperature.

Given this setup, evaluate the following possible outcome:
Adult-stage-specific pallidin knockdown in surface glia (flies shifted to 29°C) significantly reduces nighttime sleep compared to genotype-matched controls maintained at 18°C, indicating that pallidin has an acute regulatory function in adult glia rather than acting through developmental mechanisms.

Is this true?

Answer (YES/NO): YES